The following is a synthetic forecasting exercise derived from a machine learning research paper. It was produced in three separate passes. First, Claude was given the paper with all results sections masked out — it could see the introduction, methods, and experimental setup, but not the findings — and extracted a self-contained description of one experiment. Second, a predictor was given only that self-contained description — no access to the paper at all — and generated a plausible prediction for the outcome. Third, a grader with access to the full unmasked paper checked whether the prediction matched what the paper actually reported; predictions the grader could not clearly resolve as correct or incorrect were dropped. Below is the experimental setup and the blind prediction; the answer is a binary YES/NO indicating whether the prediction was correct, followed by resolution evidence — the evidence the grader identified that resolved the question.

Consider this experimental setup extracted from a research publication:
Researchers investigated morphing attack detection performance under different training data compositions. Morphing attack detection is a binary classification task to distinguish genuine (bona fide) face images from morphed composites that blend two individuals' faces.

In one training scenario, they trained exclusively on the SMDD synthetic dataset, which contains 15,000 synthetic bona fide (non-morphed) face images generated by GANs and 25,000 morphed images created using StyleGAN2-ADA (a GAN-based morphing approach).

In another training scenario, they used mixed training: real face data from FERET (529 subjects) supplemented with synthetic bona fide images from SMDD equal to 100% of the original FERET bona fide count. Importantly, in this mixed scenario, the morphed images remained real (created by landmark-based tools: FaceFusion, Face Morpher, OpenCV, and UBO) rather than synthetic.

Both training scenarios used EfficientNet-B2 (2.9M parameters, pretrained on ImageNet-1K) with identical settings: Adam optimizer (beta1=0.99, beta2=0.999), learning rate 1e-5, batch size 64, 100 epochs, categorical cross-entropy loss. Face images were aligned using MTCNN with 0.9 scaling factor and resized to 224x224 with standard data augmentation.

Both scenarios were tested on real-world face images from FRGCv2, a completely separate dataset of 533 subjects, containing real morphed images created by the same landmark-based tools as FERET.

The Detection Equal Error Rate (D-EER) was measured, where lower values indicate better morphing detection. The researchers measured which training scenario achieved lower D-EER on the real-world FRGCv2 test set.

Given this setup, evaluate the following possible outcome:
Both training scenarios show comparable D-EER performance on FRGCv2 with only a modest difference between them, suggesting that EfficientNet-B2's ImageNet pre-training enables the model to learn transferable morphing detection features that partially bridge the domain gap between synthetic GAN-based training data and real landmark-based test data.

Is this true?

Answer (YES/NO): NO